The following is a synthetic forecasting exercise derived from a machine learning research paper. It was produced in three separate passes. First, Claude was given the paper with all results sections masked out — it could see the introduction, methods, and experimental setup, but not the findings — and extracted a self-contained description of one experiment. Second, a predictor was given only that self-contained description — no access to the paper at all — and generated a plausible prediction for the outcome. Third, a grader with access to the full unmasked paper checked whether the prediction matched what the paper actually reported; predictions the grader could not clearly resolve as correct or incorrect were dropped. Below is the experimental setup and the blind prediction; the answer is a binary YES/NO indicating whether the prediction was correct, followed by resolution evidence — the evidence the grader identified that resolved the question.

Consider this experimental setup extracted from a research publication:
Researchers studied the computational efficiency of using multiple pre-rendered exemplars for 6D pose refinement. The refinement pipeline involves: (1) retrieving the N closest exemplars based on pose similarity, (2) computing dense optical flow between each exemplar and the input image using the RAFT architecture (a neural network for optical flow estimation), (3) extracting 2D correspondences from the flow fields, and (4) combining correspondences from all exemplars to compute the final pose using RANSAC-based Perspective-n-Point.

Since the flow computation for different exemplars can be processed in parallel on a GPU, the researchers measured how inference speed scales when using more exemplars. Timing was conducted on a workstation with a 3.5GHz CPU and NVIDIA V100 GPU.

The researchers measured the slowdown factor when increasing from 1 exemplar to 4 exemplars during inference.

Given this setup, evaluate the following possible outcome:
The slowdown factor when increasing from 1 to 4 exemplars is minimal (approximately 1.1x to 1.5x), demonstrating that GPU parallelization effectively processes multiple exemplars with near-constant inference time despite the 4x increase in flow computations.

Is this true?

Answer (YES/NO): NO